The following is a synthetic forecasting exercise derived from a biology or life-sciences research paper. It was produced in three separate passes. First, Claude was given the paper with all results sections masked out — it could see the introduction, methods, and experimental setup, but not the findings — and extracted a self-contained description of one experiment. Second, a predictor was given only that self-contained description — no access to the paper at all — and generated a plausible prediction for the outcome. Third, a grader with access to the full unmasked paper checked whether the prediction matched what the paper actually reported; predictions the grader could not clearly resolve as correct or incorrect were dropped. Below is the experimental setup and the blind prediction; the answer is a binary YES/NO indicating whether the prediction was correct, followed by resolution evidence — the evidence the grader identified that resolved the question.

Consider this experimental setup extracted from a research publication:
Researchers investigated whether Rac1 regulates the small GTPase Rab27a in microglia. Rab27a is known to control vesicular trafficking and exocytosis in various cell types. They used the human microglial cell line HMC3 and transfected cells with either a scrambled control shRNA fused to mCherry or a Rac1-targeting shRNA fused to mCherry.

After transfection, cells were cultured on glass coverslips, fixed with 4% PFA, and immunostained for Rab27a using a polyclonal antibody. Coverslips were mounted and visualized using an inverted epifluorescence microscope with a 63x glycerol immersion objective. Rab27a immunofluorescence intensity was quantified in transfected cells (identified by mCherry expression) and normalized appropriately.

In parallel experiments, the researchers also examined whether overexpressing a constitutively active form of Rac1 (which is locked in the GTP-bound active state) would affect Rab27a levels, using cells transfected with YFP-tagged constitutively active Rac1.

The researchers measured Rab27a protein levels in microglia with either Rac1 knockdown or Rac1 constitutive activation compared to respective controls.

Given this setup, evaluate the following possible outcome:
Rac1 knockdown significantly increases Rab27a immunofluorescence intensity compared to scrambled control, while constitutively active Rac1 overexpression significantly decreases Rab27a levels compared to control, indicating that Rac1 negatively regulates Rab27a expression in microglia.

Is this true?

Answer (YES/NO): NO